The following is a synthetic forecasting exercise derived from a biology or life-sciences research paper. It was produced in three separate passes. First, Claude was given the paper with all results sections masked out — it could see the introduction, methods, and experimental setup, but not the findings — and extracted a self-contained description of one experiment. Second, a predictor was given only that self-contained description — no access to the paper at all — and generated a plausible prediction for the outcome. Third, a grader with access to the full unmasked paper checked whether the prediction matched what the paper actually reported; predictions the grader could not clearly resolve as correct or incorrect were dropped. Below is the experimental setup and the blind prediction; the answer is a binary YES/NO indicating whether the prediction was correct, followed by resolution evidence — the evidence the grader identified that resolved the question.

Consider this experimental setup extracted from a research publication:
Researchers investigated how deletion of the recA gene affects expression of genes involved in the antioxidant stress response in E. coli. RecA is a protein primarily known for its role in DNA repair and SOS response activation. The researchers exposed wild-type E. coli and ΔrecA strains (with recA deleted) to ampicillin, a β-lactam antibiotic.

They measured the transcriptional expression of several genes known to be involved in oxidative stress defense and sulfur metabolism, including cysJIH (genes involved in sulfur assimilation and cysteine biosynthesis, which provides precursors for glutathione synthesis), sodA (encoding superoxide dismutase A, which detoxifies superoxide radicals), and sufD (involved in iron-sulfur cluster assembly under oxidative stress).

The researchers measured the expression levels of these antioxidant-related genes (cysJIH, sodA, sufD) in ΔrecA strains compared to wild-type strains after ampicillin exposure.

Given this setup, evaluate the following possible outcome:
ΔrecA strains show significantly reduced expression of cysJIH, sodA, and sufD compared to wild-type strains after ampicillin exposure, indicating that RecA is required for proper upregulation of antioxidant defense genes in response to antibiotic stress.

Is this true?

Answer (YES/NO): YES